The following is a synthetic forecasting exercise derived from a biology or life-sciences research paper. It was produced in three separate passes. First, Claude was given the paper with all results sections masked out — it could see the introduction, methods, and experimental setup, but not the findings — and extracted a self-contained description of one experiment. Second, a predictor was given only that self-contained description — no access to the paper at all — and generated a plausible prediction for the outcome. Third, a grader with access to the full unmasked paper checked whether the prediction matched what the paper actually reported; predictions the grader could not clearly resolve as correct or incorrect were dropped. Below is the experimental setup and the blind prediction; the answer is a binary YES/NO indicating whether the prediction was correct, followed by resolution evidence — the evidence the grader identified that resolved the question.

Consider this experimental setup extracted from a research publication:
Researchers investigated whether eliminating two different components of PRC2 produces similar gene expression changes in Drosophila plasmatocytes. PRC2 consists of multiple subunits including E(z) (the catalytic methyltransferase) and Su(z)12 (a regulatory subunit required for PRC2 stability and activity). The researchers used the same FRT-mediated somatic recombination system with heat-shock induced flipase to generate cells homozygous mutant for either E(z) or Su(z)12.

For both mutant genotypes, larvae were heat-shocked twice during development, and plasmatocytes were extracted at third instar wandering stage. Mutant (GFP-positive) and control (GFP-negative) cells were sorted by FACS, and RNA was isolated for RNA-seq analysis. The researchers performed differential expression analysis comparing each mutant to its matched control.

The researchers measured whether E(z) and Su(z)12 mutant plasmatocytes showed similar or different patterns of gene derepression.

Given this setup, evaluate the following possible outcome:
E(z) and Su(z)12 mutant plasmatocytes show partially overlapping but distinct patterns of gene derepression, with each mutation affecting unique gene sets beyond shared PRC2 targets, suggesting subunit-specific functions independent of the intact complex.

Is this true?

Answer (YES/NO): NO